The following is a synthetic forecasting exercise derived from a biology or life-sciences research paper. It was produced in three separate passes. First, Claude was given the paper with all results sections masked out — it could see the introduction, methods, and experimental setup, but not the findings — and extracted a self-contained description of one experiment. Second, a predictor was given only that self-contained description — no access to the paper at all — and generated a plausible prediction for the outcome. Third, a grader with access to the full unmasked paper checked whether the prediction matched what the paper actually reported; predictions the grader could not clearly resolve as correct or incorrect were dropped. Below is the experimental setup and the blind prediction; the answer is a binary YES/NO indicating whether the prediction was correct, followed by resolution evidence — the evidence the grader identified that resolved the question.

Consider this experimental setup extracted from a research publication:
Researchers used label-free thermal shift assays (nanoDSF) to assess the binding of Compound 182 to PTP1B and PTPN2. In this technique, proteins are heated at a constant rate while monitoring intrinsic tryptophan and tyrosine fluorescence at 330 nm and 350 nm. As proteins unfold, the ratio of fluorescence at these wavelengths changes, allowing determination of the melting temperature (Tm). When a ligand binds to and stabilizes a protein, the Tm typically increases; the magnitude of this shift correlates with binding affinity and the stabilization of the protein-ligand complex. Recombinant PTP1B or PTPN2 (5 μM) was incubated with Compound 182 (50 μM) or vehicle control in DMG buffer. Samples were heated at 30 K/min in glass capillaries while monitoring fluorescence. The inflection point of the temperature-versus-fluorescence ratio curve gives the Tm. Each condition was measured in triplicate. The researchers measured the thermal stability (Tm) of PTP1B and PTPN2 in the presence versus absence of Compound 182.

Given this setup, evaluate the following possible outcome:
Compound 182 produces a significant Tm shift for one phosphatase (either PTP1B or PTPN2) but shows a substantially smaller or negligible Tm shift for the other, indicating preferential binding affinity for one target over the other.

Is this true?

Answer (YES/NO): NO